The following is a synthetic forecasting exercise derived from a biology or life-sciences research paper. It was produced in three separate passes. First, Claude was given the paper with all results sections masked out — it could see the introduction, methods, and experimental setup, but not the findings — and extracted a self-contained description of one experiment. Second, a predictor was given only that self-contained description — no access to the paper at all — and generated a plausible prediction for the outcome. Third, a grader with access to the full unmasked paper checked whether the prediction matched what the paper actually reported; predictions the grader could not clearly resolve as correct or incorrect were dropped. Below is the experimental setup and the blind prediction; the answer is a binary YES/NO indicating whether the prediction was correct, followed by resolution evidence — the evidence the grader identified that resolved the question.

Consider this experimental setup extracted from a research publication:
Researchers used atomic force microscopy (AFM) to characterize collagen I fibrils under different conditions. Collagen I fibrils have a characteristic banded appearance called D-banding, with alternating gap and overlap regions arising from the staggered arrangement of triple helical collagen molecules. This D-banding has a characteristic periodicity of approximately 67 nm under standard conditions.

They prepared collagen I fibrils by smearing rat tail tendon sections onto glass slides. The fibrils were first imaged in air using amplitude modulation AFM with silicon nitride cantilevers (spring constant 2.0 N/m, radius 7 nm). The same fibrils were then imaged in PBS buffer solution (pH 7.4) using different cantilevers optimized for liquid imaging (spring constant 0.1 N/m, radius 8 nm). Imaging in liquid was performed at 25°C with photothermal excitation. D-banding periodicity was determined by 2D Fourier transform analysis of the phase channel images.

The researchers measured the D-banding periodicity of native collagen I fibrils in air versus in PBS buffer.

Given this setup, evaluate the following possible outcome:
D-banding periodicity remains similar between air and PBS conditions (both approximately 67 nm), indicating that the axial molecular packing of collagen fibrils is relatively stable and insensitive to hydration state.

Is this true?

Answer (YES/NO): YES